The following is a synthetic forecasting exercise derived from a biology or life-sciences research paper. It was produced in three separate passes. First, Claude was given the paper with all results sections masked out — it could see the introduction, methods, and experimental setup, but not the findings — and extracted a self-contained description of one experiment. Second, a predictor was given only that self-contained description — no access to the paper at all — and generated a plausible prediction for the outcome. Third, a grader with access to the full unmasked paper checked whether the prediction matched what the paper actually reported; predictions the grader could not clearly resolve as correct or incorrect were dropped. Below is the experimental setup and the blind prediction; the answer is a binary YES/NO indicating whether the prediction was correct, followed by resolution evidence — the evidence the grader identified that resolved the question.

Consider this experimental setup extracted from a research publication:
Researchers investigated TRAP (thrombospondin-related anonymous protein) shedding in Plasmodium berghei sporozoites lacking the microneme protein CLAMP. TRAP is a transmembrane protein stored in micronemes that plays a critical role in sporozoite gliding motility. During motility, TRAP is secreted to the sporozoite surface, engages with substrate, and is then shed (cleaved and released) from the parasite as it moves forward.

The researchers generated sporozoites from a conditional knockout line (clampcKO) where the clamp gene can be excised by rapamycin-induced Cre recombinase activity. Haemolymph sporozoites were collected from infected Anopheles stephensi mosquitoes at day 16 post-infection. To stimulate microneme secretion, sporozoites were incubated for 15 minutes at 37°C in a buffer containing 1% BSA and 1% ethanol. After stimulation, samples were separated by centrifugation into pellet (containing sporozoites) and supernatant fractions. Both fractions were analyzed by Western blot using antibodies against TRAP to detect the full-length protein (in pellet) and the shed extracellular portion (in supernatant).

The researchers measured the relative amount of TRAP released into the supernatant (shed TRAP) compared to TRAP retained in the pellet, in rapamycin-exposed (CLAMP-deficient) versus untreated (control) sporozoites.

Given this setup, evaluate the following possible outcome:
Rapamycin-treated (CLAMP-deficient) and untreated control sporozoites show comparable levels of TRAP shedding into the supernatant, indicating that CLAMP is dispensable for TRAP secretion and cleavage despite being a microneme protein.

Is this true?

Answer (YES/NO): NO